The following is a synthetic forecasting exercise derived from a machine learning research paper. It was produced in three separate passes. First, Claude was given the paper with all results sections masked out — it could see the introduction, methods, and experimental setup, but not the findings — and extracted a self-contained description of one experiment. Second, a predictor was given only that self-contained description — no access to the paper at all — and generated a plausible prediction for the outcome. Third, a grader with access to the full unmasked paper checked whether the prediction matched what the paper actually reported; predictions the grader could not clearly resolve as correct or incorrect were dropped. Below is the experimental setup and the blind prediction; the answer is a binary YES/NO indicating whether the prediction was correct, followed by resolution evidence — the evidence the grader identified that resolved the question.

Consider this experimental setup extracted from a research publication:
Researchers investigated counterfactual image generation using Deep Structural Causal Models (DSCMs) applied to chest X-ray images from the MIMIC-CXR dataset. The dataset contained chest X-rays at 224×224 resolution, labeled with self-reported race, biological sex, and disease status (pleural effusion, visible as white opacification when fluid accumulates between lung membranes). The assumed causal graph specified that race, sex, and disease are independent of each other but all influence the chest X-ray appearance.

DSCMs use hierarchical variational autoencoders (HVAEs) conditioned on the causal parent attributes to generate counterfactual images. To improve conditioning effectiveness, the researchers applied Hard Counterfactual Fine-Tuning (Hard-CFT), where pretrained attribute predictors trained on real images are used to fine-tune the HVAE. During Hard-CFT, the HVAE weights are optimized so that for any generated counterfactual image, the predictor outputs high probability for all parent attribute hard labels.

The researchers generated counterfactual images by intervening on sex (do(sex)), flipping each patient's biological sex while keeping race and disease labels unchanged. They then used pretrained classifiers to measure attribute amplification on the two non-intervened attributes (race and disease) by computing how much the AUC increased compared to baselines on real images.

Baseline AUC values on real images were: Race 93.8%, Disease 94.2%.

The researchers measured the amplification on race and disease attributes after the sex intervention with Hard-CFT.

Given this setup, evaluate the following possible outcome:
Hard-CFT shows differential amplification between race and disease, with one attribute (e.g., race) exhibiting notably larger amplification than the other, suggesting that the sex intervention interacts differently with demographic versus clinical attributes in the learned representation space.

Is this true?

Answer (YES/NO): NO